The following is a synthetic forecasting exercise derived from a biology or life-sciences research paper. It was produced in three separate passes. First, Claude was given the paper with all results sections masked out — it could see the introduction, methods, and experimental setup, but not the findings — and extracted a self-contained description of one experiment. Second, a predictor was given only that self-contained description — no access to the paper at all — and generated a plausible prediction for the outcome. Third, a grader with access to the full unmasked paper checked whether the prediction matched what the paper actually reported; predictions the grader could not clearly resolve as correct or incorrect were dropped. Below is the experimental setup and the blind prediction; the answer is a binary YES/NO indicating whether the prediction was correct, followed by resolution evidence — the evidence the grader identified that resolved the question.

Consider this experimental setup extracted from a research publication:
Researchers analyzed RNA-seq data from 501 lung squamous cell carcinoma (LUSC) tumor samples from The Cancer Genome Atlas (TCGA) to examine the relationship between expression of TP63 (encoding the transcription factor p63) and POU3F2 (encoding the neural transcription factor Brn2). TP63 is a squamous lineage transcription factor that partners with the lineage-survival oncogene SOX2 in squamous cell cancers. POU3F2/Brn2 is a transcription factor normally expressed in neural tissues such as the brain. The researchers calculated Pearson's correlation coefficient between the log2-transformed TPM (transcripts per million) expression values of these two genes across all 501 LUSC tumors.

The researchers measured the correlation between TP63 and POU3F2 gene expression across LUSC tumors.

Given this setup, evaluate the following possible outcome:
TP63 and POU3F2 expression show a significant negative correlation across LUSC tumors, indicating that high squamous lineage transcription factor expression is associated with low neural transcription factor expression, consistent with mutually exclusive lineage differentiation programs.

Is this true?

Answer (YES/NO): YES